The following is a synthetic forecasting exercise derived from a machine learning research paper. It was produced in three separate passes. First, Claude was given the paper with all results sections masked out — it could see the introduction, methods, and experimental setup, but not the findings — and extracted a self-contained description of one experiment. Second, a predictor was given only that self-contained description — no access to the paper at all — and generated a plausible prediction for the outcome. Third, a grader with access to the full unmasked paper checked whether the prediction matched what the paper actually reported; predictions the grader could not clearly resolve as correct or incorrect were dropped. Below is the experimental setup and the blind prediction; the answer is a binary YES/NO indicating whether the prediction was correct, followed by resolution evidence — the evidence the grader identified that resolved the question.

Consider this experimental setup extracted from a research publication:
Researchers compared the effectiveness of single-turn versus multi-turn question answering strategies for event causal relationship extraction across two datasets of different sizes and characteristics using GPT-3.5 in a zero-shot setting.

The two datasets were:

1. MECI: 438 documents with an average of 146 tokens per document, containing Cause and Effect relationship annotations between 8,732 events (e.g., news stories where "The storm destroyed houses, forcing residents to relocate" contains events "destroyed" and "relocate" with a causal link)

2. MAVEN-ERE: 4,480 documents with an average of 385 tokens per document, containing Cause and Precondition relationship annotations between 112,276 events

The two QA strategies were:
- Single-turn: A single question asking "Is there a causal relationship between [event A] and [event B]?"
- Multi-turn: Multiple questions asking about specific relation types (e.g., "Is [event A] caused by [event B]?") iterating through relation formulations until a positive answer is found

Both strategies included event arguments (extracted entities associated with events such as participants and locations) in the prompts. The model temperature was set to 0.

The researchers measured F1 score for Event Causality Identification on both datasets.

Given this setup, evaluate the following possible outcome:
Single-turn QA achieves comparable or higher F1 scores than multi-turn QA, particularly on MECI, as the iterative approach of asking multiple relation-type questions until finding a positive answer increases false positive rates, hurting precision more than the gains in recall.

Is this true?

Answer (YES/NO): NO